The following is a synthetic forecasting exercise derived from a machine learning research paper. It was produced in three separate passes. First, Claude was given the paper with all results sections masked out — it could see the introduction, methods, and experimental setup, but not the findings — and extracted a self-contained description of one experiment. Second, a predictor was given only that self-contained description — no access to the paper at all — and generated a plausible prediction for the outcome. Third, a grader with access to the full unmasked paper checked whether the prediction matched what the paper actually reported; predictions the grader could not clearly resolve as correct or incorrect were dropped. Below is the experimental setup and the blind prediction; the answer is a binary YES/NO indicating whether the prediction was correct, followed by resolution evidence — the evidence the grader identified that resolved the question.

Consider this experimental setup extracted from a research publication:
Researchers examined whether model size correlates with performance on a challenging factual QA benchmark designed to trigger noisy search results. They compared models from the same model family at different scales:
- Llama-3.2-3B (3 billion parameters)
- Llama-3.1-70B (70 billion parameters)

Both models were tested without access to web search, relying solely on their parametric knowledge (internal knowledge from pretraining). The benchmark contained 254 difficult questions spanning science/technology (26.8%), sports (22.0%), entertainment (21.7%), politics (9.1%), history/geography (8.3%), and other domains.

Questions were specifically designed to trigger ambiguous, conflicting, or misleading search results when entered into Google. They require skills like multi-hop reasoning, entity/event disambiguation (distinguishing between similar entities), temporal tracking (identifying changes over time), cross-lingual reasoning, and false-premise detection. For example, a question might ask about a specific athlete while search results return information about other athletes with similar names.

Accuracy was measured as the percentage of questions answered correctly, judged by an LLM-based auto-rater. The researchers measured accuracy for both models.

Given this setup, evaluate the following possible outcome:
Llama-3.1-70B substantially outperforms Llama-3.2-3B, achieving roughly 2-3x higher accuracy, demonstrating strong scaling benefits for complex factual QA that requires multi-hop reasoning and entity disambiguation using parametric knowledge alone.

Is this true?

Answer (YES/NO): NO